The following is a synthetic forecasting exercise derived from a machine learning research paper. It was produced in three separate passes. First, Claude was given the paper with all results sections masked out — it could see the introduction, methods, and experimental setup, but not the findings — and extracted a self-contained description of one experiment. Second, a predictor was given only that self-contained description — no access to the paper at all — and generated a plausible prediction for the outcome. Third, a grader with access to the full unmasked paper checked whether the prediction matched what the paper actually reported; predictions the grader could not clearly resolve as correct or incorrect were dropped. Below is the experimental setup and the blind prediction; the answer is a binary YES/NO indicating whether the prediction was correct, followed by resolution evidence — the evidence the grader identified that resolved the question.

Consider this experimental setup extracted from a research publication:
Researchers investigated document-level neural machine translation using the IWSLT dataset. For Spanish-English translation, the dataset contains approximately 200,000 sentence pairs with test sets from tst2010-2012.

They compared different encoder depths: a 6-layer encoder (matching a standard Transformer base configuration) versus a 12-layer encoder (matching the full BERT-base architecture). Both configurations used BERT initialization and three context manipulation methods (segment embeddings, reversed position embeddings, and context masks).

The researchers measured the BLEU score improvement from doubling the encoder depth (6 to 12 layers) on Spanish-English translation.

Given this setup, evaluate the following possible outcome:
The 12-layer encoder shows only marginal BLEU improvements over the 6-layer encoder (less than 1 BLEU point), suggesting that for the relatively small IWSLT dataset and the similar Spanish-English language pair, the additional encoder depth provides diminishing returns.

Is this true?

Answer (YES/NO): YES